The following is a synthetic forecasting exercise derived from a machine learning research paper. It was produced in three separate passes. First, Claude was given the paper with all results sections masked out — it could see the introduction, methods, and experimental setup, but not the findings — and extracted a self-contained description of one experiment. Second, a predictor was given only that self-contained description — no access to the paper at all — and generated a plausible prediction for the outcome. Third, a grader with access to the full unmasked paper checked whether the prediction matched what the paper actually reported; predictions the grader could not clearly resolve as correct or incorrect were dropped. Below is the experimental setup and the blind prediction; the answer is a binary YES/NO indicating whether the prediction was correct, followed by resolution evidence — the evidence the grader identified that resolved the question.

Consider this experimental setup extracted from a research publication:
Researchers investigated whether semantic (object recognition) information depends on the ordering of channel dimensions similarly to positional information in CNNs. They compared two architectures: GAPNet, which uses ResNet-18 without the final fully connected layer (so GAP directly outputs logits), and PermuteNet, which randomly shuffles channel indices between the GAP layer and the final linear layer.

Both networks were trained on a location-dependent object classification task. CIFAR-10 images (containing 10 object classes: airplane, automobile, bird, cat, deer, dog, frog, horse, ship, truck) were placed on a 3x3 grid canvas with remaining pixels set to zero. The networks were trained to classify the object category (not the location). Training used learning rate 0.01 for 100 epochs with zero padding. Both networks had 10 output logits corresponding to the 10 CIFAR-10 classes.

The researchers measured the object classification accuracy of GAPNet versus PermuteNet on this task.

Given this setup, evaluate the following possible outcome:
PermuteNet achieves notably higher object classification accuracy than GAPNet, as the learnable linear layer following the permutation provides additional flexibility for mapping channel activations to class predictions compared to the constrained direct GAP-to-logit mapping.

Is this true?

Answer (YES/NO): NO